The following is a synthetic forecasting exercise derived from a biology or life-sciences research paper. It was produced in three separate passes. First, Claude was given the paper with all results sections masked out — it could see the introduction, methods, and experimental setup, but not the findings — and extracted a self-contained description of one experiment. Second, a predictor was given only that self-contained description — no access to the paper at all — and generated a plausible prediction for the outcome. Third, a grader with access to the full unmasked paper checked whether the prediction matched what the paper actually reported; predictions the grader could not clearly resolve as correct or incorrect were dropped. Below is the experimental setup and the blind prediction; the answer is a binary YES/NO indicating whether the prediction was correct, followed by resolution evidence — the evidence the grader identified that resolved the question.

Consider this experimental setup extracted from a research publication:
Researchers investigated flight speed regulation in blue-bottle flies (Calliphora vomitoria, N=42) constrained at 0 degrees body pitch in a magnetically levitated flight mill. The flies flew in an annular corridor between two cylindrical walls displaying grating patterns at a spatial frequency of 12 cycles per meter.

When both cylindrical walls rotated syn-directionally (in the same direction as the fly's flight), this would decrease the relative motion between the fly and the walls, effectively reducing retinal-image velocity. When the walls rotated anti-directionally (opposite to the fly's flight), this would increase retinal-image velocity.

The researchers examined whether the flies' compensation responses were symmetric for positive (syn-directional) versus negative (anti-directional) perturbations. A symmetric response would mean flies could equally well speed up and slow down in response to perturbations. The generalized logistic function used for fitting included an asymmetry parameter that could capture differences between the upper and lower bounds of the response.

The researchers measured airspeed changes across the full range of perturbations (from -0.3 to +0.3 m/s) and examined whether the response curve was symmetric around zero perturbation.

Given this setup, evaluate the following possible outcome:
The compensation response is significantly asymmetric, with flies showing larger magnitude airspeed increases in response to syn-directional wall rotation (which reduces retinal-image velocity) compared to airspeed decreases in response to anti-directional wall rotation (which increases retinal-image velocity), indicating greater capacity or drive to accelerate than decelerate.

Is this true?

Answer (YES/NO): NO